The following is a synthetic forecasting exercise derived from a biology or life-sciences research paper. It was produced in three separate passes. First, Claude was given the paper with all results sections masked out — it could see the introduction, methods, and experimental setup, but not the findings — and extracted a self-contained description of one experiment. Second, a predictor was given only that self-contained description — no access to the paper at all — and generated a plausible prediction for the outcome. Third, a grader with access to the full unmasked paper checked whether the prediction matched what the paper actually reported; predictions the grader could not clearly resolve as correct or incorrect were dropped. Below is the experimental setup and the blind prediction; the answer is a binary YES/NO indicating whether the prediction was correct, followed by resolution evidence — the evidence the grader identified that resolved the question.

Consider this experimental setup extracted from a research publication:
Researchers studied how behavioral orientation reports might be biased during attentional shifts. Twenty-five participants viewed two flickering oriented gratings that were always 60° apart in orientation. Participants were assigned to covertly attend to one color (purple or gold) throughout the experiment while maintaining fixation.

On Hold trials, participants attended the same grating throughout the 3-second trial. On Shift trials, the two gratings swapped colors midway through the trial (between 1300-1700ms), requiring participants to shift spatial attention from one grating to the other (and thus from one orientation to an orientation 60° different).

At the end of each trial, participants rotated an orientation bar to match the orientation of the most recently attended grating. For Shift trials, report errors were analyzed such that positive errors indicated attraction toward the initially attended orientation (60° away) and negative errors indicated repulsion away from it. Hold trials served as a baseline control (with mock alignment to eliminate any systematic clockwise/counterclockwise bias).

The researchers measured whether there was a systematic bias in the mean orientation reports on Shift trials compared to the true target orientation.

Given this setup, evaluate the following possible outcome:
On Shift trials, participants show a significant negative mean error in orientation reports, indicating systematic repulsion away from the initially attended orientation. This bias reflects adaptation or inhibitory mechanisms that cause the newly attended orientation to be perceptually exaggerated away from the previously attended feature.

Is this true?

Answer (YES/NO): YES